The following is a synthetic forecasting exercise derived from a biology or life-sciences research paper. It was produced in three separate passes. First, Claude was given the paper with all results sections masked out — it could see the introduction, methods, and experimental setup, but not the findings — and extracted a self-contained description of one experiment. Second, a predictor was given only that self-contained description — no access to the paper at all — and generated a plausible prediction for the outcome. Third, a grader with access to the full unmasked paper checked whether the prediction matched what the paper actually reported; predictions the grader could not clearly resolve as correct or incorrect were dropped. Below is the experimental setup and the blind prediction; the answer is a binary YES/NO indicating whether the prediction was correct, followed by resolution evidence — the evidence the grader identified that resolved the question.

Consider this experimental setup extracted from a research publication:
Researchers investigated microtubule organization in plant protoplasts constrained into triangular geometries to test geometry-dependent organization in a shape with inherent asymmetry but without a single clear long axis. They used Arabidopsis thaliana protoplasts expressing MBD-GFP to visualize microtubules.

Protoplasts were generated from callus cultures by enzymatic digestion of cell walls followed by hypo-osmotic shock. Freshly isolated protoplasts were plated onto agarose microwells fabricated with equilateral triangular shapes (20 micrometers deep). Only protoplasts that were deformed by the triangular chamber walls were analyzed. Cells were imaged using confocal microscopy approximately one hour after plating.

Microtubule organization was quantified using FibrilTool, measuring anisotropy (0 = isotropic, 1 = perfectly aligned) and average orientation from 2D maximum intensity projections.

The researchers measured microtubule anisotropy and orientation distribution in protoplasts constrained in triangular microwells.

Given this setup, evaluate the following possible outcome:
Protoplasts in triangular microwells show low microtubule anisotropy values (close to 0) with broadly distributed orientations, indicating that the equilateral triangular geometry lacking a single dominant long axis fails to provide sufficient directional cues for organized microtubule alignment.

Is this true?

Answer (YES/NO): NO